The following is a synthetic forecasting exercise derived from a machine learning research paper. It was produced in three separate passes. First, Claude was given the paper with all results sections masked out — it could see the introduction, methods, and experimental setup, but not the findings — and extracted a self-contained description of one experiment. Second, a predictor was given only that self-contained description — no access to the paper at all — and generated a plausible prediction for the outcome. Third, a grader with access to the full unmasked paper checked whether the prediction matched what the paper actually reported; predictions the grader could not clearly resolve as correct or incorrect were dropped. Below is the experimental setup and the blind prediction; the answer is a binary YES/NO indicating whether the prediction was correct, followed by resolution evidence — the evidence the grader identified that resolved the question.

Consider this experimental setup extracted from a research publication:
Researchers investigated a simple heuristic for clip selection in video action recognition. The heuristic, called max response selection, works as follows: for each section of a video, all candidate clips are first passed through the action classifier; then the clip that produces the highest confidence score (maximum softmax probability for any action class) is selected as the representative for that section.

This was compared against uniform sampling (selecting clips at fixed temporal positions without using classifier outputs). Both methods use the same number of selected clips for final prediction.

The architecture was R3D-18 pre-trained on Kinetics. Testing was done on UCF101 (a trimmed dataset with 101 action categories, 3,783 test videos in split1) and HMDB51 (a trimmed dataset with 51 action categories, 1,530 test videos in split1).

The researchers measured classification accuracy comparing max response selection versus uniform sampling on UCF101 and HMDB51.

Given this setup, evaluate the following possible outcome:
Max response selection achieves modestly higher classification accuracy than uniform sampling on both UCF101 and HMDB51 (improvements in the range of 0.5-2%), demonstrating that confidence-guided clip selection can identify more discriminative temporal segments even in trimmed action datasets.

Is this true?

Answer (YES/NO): NO